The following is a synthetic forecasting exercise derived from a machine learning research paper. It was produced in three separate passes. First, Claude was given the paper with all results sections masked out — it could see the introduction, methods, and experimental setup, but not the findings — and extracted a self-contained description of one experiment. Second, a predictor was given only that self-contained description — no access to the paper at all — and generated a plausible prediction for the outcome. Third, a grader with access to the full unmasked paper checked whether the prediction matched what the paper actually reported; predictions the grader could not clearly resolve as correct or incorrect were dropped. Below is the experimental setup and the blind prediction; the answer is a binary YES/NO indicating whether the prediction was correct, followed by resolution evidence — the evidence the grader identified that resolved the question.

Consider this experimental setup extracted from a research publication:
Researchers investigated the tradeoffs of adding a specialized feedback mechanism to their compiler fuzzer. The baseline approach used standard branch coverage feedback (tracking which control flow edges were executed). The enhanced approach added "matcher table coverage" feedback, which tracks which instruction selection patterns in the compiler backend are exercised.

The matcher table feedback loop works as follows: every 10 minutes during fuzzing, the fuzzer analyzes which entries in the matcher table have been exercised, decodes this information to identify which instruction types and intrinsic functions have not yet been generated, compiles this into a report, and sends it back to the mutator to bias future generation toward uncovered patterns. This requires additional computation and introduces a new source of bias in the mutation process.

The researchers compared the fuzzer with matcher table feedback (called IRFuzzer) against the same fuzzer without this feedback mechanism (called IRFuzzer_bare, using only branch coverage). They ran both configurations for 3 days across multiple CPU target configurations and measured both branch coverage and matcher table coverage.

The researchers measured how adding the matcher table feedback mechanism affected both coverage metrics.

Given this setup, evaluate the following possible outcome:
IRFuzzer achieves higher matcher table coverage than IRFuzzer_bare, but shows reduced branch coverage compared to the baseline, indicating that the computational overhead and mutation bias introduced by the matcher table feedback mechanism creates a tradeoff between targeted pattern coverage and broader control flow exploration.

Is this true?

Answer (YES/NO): YES